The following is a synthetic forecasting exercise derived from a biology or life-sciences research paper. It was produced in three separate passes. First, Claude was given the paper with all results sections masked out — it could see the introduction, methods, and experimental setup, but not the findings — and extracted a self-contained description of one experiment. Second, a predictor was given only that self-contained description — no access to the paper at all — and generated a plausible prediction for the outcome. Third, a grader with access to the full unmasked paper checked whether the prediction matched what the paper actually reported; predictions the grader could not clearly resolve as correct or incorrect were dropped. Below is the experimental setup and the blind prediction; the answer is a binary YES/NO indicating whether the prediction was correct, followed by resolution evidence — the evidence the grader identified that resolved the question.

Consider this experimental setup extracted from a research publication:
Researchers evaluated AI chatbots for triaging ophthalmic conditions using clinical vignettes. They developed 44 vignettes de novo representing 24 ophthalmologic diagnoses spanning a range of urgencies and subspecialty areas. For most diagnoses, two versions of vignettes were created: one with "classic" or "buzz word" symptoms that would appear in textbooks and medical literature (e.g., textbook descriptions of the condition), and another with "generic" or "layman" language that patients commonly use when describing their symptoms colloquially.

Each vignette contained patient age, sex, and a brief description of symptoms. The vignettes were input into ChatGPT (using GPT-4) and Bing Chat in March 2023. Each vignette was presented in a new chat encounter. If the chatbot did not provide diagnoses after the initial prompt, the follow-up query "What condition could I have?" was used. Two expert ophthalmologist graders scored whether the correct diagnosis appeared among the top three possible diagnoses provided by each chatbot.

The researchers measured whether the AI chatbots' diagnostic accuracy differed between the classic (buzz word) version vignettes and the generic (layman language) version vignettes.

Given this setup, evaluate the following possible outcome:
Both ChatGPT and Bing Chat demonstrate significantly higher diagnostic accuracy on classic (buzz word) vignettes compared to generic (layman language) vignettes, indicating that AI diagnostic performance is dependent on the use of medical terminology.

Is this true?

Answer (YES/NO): NO